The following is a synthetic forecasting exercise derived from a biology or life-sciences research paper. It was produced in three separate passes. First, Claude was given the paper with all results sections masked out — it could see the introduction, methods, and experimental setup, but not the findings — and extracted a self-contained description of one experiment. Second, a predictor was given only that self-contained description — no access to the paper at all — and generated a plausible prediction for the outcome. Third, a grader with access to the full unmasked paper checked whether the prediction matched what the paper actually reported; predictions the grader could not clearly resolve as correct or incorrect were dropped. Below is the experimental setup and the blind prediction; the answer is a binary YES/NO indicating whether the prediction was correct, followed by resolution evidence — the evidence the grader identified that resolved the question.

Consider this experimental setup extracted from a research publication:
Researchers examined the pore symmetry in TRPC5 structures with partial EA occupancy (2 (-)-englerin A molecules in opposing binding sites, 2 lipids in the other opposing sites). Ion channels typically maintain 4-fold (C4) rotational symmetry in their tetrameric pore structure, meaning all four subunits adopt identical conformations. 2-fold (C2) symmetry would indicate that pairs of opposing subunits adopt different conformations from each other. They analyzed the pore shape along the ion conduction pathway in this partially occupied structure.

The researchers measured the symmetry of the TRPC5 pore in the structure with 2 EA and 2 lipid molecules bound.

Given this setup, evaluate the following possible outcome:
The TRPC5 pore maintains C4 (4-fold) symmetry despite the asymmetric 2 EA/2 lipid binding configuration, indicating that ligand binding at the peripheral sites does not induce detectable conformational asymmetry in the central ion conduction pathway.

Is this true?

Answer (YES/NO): NO